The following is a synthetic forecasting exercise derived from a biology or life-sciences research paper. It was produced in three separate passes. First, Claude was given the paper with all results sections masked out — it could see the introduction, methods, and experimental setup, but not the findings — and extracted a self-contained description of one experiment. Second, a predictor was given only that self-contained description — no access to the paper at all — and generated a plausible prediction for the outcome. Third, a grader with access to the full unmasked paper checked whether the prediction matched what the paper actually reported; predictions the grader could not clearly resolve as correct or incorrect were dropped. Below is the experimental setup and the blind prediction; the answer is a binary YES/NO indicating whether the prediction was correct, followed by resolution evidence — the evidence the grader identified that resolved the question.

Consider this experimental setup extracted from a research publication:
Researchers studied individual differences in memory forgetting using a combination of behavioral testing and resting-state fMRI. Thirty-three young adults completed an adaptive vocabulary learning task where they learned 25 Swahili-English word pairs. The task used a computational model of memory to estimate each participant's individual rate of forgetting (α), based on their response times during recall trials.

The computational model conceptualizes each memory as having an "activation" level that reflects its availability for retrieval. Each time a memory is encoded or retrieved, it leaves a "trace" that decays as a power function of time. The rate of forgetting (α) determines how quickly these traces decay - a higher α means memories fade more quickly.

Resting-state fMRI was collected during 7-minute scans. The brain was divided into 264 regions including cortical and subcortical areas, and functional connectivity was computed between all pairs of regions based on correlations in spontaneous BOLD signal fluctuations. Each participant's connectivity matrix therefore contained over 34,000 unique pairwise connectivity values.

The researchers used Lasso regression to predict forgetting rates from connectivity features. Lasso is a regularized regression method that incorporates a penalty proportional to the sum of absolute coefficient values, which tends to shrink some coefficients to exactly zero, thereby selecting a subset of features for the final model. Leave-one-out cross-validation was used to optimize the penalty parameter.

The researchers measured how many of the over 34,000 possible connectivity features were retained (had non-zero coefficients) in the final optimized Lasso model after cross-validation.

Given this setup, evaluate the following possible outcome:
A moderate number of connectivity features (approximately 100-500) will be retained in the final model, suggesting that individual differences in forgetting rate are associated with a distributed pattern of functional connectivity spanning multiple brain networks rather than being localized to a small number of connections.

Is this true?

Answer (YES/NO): NO